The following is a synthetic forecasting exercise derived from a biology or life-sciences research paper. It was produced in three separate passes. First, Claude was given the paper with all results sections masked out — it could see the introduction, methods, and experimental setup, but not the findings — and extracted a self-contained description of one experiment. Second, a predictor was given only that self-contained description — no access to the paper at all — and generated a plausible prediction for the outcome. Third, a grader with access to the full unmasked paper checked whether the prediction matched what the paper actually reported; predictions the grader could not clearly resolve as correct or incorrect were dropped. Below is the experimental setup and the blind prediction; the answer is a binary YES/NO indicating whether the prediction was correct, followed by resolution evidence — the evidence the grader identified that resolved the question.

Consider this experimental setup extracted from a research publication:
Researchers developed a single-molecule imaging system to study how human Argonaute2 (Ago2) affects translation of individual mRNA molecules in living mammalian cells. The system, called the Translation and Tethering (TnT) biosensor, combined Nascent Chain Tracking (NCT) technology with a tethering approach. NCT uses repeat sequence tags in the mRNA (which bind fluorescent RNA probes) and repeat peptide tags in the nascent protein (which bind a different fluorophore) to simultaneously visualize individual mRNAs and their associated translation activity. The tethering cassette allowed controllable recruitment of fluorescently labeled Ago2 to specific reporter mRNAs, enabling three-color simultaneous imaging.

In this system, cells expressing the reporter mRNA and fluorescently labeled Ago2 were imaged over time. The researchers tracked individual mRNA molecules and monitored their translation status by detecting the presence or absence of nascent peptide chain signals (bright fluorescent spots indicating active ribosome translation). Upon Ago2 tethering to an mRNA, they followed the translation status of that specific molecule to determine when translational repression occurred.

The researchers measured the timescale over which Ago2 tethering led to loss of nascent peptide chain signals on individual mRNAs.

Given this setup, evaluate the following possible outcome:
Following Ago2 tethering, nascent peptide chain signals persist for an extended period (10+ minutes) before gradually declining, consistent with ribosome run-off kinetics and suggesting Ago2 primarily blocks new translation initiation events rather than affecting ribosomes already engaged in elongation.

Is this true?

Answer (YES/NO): YES